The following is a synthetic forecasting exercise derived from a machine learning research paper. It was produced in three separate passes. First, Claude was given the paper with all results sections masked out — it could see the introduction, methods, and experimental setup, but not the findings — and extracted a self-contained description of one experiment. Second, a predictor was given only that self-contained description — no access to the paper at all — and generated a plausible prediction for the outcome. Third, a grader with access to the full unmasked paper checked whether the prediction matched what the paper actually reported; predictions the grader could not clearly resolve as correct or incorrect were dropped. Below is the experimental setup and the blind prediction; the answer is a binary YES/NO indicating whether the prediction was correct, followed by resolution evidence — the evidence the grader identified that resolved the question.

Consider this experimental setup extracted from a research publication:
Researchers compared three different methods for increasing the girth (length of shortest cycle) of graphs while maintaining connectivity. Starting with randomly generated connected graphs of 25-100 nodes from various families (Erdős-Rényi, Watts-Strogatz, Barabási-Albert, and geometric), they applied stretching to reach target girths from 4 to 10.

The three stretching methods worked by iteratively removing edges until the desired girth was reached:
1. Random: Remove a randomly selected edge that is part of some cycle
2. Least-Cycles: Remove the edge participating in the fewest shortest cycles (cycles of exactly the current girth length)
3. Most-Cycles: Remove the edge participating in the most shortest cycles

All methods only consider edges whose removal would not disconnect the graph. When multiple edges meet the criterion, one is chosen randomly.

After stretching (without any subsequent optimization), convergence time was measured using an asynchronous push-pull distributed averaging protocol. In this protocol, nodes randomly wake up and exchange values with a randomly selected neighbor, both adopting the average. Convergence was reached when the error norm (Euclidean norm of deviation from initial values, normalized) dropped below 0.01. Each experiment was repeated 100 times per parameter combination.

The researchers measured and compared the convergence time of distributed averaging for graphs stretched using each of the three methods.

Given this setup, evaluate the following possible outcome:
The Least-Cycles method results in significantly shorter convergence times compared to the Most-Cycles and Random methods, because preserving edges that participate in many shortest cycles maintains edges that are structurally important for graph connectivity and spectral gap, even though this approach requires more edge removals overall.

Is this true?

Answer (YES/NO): NO